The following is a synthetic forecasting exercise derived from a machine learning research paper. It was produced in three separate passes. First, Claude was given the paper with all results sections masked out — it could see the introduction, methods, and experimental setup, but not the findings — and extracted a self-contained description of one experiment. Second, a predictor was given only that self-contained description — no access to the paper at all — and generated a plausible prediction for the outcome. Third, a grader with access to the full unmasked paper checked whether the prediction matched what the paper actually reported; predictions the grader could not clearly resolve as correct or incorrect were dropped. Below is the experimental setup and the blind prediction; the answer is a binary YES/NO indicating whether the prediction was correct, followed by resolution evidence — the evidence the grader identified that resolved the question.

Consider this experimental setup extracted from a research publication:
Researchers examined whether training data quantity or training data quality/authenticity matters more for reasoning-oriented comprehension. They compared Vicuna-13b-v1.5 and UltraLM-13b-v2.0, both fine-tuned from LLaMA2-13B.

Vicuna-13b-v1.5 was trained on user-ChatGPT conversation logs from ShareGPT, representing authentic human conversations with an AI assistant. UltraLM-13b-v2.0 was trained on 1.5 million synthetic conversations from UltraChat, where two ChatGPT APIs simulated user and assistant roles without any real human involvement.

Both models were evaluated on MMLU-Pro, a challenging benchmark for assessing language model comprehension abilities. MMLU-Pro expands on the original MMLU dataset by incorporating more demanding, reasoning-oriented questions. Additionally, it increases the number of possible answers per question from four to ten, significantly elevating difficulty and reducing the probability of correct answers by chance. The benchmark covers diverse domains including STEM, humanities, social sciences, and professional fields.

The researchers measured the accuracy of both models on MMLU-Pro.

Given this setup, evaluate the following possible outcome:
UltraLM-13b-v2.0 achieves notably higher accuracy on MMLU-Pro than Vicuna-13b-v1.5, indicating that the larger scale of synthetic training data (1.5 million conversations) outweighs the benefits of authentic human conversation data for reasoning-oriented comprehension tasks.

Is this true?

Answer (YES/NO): NO